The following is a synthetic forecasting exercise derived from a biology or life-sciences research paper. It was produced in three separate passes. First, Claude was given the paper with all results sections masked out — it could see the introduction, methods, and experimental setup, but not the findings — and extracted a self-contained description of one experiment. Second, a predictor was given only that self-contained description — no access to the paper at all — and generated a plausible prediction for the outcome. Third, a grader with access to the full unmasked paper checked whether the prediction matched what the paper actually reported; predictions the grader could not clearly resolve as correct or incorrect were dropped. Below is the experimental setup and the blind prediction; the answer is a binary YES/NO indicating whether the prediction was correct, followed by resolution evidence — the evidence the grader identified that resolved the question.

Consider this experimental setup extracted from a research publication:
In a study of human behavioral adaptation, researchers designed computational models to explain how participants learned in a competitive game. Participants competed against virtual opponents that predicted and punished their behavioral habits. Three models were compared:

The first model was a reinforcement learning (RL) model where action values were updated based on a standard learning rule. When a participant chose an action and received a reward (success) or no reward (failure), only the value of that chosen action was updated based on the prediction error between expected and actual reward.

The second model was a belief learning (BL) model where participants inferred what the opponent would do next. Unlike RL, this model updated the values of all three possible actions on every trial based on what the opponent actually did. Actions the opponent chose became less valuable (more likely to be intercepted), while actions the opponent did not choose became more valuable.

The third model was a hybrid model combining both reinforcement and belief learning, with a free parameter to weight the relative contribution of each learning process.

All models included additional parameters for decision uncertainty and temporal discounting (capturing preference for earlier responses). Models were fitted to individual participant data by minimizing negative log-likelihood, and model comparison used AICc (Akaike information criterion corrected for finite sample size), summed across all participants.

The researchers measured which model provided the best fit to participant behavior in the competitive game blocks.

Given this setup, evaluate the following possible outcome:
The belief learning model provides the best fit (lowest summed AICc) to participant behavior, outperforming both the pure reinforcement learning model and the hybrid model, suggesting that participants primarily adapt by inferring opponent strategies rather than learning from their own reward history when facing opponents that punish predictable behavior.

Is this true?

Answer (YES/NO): YES